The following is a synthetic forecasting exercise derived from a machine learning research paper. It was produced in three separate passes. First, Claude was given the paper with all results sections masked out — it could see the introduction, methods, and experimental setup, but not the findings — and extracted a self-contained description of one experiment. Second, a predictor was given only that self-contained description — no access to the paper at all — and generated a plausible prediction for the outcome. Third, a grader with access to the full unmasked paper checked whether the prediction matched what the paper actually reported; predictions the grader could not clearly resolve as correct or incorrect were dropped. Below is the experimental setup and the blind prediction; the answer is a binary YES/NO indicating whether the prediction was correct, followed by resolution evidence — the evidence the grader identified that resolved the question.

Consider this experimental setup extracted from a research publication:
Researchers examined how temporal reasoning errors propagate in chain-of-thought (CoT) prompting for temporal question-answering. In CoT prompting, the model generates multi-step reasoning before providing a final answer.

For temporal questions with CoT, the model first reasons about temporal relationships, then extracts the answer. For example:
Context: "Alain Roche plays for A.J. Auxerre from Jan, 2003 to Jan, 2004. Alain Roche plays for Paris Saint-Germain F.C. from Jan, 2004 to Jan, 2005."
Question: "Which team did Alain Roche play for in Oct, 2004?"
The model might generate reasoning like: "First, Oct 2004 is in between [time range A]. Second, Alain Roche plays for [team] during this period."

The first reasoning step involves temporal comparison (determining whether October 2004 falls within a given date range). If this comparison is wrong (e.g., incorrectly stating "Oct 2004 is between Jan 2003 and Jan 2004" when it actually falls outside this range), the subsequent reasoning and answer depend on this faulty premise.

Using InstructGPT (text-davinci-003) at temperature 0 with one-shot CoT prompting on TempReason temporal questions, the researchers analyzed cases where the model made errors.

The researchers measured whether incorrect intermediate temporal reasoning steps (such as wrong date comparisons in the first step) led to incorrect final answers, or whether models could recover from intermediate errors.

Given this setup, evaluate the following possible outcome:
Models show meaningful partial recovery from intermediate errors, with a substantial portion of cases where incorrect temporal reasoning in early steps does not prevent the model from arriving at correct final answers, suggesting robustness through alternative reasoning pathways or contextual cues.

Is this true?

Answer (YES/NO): NO